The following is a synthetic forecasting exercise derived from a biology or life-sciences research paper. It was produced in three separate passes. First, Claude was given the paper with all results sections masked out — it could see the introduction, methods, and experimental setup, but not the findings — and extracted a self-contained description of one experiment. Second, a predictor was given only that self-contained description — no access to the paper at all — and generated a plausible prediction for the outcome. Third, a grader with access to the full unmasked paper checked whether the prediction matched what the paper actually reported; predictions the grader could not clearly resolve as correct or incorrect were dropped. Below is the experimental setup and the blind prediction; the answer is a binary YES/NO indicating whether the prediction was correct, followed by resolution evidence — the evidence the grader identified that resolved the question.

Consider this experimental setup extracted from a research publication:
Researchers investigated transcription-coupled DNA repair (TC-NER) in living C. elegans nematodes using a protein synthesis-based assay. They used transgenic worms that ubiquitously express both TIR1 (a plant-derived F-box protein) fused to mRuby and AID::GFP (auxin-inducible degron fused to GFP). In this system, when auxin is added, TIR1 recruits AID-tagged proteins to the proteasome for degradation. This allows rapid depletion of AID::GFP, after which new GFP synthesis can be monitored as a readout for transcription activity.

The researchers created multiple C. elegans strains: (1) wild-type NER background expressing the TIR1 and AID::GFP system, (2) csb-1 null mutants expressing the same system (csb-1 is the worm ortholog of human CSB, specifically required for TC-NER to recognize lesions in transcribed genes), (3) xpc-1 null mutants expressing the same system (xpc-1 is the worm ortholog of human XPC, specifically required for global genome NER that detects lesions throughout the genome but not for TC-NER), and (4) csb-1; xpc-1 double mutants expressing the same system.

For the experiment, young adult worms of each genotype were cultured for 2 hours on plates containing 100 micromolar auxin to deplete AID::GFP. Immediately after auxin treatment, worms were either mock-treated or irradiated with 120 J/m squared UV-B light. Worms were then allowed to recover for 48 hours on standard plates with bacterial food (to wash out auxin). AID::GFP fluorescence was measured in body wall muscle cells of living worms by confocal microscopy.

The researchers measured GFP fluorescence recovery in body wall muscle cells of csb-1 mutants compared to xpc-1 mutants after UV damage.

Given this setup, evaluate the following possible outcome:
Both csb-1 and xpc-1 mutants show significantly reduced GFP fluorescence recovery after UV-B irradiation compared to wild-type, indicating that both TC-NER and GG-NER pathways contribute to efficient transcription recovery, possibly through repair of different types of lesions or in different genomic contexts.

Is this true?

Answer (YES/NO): NO